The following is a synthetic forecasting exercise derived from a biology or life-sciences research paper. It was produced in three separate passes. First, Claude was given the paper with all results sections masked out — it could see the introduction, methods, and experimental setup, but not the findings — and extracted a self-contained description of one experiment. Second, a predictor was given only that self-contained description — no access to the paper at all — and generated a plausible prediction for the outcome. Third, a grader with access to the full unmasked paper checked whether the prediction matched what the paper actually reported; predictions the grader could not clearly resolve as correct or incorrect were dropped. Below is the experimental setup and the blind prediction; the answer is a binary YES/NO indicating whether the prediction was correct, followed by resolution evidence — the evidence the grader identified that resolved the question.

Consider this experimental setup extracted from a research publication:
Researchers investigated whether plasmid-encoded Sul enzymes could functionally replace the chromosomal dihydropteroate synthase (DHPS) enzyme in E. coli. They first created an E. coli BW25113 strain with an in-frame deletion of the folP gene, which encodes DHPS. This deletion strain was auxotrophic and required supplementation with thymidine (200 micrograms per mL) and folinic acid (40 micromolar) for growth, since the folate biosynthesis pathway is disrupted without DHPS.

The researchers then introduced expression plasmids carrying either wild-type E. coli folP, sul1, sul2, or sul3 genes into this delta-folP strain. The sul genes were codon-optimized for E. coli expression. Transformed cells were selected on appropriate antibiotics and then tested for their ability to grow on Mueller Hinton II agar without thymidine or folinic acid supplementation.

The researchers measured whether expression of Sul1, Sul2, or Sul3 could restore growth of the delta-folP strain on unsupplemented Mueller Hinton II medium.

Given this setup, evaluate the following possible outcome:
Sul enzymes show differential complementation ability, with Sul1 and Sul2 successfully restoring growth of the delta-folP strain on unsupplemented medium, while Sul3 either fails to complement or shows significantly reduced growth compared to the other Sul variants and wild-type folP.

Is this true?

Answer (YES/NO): NO